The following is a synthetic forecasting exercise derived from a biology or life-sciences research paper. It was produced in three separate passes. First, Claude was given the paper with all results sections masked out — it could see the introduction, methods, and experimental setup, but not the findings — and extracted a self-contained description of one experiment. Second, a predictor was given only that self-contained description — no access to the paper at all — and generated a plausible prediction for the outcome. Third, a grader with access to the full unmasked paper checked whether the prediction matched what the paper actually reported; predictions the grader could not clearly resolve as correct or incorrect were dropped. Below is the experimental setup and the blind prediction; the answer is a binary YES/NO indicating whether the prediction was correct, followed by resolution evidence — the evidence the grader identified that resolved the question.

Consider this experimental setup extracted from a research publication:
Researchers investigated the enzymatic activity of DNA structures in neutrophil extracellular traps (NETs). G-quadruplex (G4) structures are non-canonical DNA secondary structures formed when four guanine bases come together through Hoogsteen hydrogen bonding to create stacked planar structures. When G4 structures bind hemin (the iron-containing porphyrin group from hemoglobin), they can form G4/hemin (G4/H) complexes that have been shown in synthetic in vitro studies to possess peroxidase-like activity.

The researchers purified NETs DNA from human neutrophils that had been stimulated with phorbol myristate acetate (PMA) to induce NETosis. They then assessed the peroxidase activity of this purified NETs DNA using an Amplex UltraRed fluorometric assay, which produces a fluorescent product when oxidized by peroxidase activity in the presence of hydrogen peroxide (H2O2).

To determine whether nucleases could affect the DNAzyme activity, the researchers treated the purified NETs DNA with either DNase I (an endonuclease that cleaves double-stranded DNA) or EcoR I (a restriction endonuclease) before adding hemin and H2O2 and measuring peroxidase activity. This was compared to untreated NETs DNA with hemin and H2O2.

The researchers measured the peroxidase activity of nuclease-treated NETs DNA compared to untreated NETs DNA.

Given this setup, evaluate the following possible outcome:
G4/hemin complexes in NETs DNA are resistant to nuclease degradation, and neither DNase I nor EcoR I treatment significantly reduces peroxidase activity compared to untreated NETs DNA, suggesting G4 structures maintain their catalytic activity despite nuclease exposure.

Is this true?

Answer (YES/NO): YES